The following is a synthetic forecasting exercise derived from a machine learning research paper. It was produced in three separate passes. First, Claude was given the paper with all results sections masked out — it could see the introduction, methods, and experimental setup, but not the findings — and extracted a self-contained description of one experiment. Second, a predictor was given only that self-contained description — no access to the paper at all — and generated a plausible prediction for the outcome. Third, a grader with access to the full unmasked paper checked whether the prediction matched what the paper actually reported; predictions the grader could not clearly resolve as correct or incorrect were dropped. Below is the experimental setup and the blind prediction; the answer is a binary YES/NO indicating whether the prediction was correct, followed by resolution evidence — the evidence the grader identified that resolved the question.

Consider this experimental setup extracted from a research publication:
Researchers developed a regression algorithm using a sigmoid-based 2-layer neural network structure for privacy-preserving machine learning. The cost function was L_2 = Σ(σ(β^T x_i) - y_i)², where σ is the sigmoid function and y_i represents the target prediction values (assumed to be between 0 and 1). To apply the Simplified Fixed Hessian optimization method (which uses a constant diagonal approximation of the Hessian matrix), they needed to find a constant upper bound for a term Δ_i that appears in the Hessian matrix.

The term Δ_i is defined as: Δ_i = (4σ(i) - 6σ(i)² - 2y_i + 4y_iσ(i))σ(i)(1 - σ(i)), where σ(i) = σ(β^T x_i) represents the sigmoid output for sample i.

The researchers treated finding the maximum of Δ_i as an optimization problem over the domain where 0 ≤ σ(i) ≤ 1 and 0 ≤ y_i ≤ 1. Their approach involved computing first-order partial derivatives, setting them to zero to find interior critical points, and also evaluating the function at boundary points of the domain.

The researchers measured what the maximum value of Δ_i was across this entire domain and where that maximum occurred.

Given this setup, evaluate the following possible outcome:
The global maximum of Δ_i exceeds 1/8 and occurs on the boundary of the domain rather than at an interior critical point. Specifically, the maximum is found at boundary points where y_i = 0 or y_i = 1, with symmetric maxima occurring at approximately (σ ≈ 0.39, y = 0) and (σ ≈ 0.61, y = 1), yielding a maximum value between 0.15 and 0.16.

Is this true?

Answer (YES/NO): YES